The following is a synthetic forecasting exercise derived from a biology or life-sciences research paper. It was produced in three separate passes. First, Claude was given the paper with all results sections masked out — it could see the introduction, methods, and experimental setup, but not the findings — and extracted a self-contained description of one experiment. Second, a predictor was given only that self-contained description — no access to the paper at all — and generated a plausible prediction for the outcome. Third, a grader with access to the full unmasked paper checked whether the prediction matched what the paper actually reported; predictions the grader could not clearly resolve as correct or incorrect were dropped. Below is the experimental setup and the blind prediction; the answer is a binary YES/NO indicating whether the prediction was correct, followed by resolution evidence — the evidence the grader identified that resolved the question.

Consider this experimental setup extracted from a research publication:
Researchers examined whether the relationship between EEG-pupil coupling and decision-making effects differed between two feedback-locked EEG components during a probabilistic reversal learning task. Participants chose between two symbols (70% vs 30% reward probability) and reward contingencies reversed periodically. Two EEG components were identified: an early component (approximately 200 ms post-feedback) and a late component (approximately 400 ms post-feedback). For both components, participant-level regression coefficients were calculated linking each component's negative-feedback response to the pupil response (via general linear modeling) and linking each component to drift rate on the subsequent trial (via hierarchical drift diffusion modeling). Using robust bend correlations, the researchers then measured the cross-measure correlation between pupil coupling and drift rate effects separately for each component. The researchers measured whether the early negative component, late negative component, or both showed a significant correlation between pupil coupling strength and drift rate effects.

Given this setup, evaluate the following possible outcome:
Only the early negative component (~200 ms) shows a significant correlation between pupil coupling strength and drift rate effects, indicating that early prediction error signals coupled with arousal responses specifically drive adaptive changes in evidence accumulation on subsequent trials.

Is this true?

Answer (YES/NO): YES